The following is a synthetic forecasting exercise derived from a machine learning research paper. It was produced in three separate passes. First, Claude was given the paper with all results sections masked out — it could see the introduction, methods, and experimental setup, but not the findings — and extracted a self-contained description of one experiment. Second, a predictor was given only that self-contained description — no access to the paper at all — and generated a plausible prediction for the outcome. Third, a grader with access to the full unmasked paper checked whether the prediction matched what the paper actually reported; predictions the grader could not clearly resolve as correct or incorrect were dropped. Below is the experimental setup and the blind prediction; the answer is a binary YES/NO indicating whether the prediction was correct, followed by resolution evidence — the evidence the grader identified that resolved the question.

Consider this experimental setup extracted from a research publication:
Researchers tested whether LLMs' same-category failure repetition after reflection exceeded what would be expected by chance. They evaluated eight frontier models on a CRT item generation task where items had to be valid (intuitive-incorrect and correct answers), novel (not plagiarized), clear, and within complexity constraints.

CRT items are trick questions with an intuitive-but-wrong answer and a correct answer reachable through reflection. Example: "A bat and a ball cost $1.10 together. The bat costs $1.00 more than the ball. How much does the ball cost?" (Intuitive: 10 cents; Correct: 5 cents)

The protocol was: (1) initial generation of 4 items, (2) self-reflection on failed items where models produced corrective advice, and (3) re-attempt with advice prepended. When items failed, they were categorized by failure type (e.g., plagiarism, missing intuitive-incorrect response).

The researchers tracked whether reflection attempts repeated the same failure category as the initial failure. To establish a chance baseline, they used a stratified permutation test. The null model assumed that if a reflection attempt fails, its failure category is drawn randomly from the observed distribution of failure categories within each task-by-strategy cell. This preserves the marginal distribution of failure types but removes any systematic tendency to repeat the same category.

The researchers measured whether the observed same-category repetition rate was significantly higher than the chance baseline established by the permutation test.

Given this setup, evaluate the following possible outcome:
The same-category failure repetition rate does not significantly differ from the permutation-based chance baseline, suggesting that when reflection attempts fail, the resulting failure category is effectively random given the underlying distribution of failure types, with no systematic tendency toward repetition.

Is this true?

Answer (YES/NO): NO